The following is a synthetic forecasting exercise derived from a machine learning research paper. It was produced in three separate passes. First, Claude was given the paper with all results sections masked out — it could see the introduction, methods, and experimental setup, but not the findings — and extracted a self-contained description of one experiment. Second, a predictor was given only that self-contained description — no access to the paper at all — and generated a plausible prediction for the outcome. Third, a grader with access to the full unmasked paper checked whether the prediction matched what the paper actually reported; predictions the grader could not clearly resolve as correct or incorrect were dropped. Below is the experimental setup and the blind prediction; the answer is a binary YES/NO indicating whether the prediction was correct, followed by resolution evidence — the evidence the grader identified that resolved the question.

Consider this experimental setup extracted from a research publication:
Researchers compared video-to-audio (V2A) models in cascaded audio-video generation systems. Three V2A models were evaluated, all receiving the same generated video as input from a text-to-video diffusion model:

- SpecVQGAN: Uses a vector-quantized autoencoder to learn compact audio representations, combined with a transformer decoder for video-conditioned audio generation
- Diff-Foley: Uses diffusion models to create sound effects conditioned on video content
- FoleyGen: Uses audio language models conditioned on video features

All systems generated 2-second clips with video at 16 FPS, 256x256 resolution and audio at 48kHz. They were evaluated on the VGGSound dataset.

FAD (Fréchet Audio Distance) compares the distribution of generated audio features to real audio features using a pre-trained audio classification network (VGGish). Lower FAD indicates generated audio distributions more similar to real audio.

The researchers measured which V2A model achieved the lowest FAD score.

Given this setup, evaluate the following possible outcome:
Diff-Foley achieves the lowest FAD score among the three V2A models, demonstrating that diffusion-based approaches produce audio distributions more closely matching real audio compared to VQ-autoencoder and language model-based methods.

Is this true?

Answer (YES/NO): NO